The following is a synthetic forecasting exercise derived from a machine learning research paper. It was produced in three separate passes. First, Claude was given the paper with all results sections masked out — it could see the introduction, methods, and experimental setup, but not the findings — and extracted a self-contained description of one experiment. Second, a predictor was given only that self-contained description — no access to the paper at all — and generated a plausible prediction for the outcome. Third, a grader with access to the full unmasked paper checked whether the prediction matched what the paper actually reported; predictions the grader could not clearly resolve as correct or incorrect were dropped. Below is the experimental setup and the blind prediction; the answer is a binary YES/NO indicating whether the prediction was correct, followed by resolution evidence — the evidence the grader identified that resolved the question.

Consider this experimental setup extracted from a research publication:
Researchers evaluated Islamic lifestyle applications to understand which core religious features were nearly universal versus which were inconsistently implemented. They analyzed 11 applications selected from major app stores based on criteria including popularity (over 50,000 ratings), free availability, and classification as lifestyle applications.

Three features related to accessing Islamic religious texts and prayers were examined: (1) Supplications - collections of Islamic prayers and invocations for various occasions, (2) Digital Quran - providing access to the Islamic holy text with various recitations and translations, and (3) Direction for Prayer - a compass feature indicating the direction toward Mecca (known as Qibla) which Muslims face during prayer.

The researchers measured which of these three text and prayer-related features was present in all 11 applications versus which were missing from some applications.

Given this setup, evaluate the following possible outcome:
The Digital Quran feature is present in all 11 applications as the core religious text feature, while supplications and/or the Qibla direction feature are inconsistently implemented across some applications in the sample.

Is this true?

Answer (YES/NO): NO